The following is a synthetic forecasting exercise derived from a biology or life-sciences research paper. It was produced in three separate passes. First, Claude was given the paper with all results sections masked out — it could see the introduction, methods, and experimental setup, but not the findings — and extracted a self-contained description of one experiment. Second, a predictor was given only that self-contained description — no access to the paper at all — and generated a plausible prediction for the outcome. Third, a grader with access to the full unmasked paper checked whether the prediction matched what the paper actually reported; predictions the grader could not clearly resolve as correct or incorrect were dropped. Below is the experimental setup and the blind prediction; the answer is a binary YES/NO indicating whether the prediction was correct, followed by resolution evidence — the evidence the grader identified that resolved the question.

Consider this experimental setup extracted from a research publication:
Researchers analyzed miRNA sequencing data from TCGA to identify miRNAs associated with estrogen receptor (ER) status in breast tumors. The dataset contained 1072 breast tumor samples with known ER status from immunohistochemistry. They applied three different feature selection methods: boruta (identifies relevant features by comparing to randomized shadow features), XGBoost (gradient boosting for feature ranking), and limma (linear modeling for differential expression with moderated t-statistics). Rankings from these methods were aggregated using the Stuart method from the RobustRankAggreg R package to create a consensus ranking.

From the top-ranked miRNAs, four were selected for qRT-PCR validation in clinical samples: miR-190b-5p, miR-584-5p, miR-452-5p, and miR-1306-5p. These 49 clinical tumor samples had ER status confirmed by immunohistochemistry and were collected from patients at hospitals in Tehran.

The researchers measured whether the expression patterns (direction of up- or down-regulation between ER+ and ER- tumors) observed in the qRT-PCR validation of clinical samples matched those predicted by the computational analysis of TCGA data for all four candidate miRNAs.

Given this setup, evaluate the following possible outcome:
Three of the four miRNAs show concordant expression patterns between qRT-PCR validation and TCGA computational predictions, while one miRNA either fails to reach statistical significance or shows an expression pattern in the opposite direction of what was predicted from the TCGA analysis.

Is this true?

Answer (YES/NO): NO